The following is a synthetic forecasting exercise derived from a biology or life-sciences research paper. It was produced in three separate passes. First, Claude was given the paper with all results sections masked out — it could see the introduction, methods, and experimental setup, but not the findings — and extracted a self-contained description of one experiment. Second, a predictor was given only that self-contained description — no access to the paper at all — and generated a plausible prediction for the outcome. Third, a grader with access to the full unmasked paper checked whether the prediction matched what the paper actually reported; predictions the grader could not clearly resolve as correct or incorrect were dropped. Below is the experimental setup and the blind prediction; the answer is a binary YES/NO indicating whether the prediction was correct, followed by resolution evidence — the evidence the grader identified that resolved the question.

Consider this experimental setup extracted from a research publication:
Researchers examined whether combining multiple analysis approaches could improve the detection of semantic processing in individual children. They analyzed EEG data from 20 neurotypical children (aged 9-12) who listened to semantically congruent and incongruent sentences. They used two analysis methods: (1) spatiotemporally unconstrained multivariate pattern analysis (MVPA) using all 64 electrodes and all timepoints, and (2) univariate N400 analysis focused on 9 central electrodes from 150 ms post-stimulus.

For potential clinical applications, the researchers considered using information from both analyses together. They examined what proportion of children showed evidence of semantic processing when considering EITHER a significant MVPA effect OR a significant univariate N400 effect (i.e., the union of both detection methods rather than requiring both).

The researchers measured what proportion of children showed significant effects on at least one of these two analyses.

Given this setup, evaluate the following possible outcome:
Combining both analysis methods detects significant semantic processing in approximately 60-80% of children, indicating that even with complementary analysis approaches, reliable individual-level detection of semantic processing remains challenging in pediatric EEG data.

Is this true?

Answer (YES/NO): YES